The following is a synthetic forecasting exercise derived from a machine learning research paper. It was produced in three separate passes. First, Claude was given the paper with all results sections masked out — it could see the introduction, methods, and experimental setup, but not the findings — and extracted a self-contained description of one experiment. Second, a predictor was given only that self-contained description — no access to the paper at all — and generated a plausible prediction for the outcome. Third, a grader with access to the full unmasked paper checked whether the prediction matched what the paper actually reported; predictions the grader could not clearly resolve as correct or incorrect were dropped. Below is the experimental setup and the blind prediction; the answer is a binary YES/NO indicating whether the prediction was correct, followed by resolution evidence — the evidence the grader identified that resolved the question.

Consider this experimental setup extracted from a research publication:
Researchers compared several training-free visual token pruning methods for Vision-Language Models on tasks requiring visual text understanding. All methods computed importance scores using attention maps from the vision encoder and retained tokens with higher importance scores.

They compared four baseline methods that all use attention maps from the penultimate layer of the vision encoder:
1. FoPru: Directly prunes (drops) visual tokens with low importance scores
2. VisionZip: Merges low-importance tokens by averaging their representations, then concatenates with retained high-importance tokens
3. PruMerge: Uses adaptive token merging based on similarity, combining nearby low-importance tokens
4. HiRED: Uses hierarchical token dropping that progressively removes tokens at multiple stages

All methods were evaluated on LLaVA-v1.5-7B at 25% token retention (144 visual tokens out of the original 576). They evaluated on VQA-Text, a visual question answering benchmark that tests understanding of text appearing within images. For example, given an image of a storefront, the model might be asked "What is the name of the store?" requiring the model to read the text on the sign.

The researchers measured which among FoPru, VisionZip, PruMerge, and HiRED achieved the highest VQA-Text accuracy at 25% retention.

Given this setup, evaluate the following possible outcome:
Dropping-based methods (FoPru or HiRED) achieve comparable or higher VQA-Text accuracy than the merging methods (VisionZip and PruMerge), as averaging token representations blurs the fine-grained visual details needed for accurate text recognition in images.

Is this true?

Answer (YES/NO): YES